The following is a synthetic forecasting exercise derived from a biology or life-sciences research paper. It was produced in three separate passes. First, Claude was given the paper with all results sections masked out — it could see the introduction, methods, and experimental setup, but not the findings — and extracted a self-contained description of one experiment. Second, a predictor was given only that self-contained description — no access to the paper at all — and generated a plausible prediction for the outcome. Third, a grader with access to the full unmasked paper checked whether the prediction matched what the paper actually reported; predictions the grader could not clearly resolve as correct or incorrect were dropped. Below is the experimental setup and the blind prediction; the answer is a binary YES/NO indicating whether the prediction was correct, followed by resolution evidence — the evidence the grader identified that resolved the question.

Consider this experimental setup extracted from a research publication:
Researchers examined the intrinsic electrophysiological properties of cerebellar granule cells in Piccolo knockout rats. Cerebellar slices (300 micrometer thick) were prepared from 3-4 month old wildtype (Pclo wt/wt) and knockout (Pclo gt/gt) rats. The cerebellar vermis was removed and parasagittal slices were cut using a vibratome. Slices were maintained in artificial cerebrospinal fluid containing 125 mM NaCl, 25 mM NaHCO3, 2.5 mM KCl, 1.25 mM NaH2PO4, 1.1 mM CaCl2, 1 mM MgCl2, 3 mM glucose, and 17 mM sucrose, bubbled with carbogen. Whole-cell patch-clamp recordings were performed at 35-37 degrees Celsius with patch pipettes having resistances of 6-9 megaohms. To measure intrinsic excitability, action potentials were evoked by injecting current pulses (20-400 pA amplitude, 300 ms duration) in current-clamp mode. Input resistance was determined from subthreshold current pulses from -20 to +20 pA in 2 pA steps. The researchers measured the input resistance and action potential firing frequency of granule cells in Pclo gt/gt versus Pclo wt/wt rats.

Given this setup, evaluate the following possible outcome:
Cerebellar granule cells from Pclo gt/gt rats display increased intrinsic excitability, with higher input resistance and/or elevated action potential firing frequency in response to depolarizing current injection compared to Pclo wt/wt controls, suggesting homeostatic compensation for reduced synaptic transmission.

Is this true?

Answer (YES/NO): NO